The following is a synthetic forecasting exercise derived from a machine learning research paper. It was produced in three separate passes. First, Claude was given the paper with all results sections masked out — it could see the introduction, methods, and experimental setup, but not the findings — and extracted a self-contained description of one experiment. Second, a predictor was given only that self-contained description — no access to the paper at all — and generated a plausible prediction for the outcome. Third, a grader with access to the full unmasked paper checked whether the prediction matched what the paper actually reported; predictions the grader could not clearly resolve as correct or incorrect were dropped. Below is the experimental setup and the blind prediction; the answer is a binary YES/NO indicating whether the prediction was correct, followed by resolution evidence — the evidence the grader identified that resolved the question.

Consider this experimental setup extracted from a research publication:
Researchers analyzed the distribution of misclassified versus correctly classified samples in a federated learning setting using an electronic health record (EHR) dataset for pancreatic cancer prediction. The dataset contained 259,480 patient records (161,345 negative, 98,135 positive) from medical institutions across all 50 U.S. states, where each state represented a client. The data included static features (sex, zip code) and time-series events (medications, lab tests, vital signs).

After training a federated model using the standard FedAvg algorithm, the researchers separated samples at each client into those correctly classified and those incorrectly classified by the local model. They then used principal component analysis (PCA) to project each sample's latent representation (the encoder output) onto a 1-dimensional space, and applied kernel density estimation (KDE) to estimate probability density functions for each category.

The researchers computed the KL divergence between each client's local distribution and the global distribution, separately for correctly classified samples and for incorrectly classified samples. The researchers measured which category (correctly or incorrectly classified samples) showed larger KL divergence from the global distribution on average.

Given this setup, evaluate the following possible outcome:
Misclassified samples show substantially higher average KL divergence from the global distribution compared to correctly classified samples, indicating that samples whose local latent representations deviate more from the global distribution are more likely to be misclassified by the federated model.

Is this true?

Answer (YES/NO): YES